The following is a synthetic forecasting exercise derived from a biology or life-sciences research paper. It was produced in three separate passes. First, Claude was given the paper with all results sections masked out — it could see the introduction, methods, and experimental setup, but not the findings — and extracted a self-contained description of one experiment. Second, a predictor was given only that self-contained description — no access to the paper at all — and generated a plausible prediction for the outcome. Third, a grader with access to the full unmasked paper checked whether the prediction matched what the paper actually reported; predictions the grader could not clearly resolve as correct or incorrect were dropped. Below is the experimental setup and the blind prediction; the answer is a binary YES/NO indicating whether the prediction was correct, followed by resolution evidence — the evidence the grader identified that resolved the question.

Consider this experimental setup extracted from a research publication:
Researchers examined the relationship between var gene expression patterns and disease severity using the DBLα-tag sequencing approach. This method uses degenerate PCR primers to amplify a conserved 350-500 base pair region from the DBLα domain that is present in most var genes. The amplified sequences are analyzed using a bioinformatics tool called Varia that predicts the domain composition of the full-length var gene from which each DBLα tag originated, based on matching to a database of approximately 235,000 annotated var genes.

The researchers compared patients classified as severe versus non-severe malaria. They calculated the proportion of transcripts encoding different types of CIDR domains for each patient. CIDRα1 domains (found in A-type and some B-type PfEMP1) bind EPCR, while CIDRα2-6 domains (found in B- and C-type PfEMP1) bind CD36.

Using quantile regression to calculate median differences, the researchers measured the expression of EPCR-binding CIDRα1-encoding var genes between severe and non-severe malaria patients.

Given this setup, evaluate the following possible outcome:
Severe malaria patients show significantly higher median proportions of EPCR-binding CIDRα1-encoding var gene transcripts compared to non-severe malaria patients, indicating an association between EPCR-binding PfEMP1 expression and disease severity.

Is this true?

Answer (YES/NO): YES